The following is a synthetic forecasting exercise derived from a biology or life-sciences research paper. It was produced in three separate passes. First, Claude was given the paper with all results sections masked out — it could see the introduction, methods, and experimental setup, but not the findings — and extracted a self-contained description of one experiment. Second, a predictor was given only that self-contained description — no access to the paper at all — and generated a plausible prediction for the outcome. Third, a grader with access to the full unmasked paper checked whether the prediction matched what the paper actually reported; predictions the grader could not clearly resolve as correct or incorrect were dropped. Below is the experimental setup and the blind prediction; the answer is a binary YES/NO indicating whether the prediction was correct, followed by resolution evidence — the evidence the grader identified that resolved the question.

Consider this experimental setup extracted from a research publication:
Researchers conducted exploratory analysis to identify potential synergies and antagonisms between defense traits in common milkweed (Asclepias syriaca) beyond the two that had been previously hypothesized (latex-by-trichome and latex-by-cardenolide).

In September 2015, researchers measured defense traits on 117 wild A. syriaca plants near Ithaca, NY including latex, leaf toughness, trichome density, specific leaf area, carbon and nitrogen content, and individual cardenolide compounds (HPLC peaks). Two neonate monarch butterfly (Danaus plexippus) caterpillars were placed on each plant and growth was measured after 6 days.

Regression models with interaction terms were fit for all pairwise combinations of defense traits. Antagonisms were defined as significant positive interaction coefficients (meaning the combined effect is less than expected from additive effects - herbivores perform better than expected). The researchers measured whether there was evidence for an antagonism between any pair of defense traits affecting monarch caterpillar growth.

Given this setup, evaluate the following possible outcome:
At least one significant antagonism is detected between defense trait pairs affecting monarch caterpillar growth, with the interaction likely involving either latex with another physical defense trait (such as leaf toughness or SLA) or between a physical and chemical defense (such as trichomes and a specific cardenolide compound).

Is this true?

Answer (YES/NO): NO